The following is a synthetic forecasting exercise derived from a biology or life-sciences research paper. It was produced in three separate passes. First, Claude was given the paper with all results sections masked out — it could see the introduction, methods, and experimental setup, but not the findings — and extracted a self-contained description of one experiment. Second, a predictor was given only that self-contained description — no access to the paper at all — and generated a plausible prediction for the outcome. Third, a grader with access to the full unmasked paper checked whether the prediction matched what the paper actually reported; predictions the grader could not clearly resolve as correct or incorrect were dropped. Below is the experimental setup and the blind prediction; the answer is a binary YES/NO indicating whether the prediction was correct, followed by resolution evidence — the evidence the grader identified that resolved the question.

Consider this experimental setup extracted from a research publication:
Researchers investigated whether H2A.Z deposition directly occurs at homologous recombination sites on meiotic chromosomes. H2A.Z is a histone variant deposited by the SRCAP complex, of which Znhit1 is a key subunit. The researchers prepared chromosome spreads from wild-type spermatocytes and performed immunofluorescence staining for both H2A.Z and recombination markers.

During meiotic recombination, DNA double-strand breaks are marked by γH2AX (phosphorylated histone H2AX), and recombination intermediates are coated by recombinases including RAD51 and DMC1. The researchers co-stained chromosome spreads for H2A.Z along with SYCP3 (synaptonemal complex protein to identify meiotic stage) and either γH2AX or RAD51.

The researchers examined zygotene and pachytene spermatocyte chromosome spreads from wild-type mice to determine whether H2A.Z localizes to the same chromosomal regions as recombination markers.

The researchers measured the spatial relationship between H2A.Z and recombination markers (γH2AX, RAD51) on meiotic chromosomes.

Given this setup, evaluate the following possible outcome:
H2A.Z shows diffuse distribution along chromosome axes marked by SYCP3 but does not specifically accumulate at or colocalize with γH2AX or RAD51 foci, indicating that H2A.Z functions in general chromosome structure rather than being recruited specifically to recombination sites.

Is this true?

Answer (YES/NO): NO